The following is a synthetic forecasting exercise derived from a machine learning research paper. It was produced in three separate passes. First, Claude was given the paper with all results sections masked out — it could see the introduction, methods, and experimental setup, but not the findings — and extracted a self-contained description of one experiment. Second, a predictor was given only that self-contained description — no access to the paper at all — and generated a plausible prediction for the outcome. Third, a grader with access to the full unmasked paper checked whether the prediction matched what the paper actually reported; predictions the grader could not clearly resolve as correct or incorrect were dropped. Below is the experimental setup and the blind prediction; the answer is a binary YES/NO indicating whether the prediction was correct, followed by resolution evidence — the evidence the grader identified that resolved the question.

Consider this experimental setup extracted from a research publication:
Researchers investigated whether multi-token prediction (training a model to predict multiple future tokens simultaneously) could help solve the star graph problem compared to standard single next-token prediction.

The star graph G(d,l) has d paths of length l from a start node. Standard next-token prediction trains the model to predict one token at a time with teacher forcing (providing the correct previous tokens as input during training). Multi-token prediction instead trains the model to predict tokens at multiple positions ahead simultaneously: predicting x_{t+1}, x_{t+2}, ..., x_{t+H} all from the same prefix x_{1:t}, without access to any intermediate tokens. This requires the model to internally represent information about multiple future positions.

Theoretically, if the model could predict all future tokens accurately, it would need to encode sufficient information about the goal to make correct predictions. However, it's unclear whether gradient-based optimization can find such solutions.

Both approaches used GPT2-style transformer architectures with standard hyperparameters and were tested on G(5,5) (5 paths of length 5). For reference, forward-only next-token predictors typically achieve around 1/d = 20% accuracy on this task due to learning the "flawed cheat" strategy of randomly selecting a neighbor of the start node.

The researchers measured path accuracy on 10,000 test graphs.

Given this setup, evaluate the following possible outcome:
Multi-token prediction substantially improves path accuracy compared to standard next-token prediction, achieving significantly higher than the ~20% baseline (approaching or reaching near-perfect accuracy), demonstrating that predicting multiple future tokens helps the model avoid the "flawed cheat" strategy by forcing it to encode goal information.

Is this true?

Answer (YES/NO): NO